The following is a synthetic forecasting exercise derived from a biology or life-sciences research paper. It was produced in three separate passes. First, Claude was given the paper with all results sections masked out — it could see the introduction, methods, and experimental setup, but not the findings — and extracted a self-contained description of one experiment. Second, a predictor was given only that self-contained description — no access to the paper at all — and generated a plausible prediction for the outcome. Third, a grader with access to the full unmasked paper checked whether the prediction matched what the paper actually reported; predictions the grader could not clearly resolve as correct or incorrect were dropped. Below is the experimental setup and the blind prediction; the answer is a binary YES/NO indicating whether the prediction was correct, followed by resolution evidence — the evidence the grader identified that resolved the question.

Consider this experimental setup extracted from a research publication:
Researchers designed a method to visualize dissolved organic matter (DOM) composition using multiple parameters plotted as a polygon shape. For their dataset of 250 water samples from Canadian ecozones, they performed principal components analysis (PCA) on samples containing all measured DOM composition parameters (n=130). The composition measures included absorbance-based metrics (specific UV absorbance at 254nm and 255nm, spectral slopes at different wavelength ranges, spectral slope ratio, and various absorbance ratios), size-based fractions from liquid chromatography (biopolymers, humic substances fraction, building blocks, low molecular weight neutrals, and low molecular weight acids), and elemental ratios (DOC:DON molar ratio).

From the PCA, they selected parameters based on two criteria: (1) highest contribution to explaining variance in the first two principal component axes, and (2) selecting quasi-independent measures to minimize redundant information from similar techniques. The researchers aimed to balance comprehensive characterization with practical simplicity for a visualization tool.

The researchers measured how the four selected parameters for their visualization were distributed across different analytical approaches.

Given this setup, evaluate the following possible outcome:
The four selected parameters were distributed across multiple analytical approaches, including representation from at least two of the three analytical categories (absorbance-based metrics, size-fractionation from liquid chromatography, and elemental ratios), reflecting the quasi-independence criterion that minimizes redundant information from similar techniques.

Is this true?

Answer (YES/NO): YES